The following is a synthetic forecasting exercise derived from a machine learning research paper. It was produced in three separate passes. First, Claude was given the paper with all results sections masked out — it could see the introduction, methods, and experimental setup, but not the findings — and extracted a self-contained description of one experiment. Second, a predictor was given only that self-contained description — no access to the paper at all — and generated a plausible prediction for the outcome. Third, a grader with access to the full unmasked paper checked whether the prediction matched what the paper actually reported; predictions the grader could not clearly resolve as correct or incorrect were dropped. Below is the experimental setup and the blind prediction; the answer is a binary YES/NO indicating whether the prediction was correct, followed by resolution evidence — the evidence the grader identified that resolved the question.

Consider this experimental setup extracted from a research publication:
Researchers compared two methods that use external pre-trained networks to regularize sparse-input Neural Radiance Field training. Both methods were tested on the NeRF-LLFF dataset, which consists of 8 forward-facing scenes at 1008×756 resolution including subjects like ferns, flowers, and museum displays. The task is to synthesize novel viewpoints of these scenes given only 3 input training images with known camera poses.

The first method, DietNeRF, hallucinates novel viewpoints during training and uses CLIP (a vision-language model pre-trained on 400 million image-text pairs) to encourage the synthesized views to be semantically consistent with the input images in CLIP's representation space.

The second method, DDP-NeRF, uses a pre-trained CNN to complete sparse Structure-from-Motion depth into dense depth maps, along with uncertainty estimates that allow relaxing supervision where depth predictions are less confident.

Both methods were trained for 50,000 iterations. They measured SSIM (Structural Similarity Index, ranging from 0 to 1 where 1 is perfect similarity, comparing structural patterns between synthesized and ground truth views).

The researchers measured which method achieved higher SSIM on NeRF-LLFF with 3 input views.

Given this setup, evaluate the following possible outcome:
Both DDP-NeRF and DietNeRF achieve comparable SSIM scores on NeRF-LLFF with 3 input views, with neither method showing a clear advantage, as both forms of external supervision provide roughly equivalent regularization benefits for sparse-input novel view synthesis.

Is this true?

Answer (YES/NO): NO